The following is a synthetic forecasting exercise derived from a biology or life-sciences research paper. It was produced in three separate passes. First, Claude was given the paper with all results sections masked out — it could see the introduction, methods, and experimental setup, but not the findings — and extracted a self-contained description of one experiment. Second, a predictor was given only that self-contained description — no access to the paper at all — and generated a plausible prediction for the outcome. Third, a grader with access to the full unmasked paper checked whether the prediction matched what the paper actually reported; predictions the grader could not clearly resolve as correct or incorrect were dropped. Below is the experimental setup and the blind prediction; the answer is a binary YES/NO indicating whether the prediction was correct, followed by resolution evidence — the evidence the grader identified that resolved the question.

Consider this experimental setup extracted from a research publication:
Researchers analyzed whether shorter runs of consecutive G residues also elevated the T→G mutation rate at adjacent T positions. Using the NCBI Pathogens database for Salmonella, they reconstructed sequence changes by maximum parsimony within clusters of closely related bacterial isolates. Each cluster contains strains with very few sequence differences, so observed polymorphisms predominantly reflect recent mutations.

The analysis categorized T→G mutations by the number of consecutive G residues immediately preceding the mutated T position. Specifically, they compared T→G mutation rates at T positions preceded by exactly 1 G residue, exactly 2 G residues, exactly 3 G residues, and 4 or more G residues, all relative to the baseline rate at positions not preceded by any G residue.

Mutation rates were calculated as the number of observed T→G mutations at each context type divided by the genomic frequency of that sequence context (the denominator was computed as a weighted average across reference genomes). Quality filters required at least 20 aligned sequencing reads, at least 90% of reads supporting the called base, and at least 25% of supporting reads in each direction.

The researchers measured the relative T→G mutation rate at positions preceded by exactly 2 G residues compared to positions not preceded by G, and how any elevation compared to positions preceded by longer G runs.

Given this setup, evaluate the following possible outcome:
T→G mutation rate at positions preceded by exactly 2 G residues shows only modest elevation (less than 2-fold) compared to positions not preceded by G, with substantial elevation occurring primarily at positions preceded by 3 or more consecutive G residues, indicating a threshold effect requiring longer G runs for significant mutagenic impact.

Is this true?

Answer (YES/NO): YES